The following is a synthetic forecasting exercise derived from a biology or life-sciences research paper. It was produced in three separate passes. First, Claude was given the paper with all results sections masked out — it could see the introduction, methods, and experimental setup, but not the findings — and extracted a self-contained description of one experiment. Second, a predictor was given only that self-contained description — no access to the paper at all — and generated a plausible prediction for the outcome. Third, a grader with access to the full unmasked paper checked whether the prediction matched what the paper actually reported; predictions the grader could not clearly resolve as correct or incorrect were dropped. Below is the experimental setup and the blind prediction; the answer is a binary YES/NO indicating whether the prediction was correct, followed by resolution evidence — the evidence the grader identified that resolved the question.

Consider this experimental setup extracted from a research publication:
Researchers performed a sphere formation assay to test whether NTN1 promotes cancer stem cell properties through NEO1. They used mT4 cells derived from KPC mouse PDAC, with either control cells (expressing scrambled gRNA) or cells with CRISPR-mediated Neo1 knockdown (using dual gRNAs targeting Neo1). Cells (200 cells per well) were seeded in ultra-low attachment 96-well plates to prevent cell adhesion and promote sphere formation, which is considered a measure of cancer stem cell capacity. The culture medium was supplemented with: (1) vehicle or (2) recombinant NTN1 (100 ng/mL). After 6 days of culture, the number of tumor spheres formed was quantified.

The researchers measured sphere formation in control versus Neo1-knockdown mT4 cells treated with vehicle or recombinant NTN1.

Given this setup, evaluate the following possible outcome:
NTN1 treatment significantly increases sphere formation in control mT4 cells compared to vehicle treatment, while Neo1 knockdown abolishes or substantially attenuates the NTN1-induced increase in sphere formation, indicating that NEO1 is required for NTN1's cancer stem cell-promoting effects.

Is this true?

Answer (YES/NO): YES